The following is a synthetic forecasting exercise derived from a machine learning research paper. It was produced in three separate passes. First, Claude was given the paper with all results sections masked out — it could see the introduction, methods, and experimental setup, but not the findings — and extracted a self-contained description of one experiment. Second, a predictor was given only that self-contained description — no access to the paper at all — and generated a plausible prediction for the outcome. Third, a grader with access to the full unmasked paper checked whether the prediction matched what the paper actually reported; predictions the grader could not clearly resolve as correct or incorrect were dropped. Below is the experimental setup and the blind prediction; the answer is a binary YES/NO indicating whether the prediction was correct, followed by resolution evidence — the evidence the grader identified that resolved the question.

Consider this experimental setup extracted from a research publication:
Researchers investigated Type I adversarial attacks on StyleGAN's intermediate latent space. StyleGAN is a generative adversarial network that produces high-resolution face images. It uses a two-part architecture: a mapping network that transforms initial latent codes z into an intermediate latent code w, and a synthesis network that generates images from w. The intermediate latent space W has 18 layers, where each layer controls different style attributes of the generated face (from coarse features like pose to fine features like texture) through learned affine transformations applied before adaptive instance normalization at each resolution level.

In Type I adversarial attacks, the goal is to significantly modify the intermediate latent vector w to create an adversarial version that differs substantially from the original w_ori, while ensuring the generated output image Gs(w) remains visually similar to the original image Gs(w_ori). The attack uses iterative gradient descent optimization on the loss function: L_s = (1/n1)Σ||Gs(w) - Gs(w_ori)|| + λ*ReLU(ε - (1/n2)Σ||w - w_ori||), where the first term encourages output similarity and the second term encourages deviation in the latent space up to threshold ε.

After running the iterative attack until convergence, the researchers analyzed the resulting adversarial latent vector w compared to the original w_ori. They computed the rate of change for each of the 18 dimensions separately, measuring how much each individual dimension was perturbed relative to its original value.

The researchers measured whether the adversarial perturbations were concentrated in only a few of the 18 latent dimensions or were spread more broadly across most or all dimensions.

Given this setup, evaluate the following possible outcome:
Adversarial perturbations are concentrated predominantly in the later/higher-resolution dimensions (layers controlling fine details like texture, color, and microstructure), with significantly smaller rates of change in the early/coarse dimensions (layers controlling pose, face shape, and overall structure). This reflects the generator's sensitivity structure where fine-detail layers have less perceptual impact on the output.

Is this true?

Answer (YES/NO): NO